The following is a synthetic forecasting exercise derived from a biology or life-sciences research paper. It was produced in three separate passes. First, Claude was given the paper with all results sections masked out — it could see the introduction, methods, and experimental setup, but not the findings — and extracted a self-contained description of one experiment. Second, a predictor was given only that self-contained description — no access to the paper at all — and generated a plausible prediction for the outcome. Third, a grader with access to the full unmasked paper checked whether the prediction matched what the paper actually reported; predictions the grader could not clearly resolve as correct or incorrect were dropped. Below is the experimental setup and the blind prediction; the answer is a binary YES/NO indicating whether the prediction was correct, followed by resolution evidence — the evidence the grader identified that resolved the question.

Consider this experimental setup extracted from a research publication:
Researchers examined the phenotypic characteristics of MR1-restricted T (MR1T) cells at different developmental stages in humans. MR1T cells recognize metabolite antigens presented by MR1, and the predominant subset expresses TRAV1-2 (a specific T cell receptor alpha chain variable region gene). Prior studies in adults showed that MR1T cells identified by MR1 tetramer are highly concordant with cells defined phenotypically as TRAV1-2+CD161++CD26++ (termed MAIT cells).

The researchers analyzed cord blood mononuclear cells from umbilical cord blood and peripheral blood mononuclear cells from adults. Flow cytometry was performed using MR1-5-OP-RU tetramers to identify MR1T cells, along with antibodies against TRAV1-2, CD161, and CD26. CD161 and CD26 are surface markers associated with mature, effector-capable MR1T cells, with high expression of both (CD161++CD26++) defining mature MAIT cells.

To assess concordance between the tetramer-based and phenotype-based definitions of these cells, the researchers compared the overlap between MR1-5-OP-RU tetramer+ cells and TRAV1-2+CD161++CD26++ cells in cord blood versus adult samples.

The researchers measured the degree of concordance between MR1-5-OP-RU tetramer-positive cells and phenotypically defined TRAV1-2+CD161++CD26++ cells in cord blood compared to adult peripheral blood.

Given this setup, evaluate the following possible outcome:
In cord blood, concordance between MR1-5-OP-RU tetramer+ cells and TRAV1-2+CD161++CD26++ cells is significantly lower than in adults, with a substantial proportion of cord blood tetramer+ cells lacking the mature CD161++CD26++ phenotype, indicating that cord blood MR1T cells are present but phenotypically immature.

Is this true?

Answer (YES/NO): YES